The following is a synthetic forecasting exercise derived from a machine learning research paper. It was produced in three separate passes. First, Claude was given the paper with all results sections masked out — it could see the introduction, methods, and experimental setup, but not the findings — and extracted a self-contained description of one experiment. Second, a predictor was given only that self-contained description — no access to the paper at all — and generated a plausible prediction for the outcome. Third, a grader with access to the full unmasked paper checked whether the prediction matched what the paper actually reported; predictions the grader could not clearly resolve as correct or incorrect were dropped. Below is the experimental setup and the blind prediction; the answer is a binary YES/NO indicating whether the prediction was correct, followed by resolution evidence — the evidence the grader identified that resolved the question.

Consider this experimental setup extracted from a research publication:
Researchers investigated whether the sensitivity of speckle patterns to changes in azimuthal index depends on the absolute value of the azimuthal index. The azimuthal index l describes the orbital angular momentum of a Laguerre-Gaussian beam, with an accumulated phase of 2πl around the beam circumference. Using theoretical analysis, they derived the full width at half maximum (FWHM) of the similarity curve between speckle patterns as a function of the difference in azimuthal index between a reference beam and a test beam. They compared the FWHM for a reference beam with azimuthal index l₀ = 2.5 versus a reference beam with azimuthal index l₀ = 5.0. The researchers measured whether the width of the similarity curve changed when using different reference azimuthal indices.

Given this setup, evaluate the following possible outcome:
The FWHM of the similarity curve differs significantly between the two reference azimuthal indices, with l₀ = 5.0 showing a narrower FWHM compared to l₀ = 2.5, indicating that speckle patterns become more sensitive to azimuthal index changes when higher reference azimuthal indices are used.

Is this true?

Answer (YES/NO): NO